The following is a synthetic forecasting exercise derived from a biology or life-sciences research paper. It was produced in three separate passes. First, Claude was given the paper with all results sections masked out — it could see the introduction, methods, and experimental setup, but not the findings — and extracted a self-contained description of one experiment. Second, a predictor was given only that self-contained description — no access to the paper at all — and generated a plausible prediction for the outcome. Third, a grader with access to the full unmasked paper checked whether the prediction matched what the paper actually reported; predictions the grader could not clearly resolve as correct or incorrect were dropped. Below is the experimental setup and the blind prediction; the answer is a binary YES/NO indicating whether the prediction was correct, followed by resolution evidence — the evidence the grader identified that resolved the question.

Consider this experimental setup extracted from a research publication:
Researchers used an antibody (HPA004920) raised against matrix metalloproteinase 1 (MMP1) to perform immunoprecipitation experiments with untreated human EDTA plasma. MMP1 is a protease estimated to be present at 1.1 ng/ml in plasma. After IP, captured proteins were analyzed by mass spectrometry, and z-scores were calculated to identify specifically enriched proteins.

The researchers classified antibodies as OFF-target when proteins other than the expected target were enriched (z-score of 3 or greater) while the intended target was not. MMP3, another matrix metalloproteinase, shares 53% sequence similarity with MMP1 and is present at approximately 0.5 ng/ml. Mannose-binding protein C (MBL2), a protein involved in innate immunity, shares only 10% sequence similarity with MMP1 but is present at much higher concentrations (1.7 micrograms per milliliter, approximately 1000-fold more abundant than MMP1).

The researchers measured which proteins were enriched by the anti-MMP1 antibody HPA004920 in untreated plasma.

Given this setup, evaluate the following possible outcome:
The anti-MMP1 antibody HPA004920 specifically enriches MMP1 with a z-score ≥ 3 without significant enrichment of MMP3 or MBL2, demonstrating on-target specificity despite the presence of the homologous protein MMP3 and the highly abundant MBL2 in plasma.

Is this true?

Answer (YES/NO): NO